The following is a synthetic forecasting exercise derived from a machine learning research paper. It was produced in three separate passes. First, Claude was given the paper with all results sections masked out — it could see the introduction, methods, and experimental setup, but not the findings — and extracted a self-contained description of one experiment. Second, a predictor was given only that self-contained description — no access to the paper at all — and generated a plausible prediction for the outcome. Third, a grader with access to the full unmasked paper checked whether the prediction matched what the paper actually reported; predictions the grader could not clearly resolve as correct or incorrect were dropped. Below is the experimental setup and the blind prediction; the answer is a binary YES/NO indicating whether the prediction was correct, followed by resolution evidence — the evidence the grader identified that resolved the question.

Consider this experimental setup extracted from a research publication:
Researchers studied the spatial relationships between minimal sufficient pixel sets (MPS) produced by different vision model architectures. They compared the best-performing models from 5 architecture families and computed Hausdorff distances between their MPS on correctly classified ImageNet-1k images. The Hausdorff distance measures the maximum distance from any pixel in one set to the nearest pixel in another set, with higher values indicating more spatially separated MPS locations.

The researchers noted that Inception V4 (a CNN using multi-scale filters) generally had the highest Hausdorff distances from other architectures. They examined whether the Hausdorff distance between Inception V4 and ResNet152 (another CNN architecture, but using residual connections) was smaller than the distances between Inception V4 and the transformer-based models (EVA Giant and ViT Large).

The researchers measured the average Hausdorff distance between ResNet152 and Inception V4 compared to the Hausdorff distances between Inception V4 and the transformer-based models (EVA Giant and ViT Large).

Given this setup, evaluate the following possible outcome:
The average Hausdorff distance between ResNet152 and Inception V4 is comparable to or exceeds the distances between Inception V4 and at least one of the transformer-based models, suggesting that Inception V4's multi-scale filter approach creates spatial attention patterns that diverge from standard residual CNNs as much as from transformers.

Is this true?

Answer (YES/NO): NO